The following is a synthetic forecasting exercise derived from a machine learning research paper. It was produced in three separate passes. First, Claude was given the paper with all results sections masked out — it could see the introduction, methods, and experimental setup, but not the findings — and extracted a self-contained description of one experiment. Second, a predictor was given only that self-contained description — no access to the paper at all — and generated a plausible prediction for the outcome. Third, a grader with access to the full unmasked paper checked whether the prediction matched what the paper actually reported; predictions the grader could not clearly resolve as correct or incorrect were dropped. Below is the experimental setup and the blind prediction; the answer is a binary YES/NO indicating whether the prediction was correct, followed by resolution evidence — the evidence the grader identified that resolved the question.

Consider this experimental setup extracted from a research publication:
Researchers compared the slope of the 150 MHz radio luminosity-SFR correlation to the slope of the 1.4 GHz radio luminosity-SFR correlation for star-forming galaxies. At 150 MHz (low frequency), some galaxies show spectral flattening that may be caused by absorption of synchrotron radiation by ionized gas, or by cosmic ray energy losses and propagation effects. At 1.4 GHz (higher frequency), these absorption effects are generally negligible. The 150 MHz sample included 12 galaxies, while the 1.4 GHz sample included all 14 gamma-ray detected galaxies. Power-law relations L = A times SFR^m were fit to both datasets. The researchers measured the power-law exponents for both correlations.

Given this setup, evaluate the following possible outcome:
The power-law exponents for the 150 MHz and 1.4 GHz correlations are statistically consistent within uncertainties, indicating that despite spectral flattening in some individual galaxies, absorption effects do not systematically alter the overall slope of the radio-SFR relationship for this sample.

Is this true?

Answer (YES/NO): NO